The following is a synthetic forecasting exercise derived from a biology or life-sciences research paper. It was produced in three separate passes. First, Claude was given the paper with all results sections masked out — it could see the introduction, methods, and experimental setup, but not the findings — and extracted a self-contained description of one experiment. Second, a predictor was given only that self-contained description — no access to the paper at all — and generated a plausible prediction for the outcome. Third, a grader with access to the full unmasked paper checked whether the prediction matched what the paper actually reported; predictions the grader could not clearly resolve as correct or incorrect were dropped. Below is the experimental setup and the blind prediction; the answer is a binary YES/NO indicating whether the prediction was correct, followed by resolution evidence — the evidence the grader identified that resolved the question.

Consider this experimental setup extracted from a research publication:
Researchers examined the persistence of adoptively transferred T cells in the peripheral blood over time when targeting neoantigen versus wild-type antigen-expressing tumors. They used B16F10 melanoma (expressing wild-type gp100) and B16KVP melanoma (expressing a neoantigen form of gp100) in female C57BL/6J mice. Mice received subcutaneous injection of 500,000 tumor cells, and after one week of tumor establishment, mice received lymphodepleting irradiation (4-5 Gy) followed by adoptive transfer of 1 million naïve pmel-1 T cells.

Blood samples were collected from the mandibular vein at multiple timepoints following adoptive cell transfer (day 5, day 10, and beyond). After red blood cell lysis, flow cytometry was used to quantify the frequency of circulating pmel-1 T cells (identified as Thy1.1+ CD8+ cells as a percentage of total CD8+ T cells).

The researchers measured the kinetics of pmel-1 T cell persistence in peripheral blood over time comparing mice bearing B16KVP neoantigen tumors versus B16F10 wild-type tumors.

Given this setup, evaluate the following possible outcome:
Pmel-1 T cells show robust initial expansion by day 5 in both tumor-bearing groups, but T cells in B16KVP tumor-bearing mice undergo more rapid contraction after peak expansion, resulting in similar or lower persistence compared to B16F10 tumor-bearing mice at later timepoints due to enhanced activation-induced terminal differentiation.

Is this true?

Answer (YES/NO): NO